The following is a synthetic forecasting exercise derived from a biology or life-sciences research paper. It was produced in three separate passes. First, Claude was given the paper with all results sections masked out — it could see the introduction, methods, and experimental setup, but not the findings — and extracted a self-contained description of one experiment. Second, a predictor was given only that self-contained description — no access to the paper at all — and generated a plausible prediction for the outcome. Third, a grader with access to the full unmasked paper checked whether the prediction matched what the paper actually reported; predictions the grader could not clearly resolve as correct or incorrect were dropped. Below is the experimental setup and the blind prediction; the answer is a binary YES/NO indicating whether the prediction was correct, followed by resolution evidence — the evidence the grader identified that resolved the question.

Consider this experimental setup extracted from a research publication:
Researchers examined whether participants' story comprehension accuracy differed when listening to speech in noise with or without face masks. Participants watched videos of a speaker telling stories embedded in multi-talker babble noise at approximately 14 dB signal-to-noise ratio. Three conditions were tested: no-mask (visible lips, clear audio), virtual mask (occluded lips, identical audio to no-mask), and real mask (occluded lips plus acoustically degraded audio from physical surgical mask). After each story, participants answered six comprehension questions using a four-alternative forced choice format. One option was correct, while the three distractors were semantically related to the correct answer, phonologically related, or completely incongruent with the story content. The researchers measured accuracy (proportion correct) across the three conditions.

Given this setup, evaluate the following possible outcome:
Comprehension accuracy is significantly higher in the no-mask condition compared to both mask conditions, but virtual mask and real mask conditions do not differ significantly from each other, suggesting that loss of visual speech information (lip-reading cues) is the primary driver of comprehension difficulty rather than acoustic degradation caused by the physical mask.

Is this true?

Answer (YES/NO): NO